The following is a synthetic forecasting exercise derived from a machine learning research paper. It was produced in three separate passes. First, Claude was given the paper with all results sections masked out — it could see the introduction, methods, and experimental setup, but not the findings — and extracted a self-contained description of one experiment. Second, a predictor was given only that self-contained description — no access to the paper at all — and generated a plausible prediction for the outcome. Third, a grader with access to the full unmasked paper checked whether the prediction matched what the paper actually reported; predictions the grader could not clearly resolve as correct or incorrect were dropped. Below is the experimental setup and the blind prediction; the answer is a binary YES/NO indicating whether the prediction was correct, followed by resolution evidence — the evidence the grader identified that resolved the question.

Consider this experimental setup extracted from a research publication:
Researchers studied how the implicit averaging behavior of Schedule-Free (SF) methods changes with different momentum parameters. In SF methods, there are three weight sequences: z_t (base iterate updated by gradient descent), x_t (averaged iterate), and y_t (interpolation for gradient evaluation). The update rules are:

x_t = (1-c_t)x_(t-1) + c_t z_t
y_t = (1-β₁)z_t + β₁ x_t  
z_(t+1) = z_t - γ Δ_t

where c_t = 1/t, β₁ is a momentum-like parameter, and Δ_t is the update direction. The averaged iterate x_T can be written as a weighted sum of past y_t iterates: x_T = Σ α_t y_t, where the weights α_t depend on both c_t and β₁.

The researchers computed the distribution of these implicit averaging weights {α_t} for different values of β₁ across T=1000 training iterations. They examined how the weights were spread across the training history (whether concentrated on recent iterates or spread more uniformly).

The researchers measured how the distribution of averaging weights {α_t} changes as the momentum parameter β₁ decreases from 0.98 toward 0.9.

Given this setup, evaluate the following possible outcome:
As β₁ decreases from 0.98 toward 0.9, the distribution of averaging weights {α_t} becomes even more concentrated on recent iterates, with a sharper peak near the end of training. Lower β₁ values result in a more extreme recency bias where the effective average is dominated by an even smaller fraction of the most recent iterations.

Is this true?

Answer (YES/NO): NO